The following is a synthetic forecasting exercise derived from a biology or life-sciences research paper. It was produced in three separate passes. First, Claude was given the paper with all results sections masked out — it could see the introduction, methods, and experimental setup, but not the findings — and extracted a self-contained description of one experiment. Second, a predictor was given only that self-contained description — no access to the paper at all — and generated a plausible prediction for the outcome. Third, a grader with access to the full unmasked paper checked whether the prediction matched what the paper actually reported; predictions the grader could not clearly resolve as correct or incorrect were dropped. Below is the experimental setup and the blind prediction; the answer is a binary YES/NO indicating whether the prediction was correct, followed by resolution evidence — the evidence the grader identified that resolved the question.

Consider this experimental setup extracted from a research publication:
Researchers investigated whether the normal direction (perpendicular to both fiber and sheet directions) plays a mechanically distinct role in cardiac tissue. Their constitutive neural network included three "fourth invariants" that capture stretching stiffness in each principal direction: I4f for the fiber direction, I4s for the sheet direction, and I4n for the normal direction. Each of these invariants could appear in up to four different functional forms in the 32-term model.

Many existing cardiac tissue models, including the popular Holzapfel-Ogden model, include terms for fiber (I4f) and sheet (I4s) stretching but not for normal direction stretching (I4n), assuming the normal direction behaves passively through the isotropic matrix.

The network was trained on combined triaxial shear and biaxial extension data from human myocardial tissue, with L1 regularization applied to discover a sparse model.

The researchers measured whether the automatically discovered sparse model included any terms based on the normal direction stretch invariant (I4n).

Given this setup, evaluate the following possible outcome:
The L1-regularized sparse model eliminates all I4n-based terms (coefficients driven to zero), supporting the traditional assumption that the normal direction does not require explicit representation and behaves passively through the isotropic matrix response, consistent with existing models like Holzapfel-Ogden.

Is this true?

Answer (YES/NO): NO